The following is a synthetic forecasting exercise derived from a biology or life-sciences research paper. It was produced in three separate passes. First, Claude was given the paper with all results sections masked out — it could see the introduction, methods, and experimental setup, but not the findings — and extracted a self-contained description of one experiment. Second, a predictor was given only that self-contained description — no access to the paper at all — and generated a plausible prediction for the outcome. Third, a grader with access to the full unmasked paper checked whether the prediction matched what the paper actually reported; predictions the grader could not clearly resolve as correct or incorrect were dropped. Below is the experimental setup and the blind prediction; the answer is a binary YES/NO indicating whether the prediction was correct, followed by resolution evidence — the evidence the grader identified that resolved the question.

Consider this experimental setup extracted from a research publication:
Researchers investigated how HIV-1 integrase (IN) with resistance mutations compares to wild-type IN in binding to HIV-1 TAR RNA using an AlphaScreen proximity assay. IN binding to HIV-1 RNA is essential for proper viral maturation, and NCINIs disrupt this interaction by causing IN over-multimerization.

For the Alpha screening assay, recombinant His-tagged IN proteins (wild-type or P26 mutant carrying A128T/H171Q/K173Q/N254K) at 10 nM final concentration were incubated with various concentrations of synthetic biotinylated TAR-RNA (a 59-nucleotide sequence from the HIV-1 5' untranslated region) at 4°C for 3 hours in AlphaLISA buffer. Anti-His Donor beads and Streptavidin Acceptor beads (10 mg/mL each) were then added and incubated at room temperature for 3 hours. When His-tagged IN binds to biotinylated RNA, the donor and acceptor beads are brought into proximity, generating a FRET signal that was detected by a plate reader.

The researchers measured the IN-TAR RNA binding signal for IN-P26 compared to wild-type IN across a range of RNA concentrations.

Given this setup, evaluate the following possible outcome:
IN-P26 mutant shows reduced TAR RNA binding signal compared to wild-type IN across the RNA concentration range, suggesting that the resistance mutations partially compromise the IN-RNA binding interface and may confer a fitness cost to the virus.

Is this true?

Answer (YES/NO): NO